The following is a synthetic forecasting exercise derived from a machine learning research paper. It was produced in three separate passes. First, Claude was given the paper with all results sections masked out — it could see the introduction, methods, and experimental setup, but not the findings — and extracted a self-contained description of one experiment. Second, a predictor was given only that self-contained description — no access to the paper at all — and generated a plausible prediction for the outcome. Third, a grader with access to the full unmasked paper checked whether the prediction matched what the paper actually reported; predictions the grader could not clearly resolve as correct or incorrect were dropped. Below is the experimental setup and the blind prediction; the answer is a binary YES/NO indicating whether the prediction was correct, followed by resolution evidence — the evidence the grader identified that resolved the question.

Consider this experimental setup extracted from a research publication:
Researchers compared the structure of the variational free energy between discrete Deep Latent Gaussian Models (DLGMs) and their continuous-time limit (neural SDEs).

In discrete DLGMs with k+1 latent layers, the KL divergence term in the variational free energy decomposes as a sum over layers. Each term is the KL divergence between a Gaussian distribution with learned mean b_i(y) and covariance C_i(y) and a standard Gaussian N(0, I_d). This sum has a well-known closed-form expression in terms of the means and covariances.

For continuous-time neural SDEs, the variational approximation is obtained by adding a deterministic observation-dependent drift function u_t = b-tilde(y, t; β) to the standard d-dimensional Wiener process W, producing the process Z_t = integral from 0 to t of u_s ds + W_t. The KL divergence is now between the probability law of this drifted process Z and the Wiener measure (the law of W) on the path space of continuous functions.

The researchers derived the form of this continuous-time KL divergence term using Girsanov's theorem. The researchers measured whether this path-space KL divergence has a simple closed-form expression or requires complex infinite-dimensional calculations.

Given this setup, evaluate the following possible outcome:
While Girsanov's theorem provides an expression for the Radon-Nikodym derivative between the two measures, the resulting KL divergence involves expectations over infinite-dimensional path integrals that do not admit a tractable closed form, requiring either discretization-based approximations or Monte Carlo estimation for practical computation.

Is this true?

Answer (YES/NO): NO